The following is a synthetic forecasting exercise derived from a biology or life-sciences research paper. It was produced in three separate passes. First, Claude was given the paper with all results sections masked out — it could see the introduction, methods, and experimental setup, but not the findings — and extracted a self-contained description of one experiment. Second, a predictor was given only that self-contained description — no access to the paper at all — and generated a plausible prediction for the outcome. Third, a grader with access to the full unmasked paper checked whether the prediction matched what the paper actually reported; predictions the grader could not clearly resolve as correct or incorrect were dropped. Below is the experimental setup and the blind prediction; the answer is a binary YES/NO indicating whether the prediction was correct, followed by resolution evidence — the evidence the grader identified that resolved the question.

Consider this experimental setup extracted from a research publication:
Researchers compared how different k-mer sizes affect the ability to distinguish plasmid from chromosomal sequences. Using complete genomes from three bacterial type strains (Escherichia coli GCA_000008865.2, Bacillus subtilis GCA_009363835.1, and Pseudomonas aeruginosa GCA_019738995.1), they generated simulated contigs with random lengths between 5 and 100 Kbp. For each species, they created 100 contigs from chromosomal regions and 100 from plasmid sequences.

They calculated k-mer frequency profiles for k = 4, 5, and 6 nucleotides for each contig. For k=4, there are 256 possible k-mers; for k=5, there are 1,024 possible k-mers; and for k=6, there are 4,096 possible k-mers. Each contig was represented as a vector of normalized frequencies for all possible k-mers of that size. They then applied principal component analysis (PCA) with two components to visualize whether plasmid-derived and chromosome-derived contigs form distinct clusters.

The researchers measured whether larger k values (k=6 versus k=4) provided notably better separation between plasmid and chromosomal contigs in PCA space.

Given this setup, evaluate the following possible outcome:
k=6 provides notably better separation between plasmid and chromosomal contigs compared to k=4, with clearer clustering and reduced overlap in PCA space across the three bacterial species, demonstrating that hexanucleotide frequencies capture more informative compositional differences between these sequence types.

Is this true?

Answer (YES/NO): NO